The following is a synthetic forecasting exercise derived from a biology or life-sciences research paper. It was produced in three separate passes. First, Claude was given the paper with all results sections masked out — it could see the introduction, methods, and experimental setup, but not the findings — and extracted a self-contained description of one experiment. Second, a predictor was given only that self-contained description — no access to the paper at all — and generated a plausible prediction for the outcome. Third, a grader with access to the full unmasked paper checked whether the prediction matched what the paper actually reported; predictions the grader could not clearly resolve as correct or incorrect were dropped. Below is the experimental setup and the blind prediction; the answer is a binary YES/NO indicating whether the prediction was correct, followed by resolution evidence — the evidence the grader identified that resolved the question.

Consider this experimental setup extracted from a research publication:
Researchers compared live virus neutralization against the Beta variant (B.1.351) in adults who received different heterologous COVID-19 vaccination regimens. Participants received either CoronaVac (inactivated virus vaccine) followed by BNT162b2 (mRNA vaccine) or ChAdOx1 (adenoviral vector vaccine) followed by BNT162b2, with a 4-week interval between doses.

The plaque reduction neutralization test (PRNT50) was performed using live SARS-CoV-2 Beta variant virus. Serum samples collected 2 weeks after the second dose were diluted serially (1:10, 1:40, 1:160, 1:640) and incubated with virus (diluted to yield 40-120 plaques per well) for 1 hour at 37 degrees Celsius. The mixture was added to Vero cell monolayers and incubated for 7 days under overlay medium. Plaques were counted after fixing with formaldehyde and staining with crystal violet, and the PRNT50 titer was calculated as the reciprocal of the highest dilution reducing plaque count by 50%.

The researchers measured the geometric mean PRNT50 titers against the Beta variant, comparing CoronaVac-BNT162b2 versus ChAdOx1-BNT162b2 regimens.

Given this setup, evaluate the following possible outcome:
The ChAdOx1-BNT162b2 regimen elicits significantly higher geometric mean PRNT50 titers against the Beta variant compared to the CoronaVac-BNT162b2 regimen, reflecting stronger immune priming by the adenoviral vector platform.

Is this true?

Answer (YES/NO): NO